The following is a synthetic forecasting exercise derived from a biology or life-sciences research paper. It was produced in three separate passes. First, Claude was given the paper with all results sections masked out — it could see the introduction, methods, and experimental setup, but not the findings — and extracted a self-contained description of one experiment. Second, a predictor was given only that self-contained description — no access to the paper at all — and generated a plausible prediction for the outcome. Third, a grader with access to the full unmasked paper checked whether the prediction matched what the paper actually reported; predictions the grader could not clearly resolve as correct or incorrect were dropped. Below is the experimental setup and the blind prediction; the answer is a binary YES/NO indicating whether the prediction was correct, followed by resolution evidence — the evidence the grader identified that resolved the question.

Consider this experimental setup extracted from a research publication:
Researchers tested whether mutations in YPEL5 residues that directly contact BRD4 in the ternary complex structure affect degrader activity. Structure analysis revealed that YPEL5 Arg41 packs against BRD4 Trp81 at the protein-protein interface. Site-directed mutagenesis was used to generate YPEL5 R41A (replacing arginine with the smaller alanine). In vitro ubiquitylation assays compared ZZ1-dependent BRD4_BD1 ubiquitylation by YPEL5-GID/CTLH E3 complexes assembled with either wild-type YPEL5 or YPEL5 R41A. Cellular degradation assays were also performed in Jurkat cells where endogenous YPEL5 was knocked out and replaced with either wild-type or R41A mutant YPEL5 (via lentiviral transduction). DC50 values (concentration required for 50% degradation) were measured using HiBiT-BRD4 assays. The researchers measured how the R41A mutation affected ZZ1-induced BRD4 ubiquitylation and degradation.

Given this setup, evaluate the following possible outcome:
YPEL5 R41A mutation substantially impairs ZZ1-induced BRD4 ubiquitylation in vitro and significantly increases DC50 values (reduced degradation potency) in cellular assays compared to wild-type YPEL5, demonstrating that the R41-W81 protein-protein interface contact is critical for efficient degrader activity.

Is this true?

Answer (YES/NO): YES